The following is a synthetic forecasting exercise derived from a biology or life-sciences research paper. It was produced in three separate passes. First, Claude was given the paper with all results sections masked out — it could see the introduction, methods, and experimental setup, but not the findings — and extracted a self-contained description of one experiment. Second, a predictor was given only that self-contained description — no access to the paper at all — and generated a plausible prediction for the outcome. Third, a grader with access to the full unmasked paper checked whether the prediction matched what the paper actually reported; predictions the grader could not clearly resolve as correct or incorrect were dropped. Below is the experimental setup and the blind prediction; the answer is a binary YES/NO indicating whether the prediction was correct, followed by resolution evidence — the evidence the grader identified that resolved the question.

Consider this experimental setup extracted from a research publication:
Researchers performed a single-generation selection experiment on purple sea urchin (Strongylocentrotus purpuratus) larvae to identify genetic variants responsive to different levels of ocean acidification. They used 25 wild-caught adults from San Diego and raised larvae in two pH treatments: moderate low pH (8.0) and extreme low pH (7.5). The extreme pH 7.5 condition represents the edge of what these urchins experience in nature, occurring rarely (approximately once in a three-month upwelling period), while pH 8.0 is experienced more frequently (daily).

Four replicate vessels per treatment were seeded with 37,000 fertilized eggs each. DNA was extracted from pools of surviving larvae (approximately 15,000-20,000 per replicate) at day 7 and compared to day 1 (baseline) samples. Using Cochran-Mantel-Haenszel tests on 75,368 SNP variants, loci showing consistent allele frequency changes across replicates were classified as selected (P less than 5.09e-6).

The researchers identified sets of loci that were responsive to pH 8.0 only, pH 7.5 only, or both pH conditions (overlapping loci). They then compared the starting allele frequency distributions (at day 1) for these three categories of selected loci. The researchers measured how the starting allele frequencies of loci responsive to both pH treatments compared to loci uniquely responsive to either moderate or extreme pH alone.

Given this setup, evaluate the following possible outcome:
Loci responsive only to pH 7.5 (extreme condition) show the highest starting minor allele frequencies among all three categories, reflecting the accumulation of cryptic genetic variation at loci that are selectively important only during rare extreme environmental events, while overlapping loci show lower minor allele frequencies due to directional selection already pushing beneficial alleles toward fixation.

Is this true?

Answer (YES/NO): NO